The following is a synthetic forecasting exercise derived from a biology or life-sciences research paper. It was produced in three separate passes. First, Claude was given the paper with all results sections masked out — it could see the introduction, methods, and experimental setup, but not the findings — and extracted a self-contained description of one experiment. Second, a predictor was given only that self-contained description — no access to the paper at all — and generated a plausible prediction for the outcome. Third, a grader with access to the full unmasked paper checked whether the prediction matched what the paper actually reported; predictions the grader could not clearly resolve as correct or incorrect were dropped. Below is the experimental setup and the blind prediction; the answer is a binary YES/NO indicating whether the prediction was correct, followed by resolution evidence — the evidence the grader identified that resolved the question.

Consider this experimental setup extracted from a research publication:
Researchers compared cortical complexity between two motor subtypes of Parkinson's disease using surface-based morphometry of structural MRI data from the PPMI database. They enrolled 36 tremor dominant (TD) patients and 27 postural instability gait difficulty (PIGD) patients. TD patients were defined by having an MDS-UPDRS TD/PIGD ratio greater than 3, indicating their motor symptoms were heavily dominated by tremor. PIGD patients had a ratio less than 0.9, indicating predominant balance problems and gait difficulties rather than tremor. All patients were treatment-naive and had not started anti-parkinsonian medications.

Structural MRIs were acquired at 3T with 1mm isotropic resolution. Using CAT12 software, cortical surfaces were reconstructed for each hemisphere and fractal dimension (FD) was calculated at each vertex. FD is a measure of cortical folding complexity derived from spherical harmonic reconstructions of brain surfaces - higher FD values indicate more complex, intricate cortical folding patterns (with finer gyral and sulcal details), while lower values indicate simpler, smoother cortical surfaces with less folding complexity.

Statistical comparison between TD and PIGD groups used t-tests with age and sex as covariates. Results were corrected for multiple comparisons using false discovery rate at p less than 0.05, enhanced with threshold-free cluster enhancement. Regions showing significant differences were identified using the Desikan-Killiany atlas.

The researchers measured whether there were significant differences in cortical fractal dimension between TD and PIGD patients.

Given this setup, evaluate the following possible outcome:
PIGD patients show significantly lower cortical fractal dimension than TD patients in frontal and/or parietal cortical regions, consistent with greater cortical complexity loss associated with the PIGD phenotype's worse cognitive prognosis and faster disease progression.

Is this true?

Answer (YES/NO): YES